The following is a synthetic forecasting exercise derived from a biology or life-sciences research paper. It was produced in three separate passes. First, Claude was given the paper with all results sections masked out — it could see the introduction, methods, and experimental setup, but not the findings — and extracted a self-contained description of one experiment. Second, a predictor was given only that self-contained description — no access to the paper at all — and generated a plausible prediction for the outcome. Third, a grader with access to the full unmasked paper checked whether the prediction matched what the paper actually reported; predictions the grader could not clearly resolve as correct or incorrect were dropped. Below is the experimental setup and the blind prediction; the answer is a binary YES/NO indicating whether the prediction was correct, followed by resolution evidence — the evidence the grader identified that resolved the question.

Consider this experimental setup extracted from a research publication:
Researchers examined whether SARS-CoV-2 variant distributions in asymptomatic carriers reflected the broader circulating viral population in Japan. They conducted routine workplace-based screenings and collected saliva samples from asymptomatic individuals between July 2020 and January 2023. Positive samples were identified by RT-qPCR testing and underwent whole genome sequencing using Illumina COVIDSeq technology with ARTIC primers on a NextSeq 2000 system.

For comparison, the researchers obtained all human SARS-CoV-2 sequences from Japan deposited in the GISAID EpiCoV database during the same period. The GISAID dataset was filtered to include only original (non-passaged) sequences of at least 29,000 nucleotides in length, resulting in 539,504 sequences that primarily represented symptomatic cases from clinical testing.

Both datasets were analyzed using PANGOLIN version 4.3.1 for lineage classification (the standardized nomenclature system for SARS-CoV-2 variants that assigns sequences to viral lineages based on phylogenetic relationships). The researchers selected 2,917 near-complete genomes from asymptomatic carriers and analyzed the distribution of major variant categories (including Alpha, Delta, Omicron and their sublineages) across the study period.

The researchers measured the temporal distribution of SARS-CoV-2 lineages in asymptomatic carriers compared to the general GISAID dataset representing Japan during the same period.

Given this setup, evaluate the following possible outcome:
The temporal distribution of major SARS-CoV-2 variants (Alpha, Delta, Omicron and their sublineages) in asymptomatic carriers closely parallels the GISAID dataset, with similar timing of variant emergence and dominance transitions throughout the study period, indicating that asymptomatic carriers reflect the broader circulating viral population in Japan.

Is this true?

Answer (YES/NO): YES